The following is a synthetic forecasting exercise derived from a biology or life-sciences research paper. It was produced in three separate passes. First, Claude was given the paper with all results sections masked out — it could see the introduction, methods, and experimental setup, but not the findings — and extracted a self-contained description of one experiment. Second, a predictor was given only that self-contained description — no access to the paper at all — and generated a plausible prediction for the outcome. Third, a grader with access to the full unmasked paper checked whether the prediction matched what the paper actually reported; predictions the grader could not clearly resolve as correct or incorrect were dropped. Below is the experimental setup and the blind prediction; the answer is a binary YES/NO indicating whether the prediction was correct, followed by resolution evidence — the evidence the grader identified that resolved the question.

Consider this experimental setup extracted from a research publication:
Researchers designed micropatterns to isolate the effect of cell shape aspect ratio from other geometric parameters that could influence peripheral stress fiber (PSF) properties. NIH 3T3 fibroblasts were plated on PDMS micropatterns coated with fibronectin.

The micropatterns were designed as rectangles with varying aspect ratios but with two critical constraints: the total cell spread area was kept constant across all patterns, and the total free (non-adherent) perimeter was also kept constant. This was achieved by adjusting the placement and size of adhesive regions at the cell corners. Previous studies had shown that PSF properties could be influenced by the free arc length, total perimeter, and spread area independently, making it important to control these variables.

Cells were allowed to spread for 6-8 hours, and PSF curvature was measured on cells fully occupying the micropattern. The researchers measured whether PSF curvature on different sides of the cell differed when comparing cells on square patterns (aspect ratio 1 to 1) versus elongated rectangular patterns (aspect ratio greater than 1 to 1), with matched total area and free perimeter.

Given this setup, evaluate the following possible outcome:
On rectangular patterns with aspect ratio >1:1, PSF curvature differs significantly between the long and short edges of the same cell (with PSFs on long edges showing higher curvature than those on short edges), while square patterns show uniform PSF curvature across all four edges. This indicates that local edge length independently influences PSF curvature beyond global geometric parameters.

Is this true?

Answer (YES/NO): NO